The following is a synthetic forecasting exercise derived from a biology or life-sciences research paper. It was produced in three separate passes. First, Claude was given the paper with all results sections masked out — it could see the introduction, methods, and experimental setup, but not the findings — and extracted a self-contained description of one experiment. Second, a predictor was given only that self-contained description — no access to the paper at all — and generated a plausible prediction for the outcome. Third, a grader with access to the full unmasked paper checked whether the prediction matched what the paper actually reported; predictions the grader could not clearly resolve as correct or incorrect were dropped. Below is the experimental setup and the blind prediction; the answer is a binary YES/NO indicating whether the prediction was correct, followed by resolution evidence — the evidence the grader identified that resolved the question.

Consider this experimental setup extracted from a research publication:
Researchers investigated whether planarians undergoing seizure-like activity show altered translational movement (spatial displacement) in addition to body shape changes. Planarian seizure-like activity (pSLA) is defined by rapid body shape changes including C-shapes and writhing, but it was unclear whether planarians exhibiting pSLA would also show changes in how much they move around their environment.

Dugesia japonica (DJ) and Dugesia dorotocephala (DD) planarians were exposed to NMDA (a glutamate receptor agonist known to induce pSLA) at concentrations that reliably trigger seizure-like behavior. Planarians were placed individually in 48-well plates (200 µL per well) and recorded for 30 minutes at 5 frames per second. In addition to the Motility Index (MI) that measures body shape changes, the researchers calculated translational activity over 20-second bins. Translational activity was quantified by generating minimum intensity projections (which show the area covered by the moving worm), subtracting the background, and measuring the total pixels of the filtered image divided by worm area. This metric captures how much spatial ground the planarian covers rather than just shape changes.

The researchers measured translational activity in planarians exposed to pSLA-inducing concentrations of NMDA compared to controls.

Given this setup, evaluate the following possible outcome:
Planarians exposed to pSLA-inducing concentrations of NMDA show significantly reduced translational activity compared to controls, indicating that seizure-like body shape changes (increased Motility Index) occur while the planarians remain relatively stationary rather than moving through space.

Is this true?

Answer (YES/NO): NO